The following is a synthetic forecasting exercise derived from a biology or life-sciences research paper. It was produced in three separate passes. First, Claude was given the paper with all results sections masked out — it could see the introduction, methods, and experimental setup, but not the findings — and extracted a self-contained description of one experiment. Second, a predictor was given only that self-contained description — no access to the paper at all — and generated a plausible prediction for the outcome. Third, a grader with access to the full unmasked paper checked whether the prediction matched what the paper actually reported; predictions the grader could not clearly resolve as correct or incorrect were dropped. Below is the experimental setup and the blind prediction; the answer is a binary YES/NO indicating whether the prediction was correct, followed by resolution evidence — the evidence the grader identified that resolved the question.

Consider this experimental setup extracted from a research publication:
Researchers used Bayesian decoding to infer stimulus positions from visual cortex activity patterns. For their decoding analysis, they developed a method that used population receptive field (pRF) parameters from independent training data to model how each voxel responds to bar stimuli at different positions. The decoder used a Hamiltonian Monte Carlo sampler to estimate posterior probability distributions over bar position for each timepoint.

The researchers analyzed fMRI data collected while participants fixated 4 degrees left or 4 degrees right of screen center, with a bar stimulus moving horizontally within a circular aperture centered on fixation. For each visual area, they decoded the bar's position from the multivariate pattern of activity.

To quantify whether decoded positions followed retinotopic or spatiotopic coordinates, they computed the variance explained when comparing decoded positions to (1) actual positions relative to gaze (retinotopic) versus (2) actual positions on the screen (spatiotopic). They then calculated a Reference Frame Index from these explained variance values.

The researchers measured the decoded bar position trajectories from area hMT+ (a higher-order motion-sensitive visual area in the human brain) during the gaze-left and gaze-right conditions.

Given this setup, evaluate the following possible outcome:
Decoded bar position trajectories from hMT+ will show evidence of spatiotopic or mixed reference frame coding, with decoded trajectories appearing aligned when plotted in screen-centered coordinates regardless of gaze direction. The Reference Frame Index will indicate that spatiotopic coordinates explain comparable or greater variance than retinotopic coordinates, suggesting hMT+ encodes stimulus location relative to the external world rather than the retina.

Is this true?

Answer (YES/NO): NO